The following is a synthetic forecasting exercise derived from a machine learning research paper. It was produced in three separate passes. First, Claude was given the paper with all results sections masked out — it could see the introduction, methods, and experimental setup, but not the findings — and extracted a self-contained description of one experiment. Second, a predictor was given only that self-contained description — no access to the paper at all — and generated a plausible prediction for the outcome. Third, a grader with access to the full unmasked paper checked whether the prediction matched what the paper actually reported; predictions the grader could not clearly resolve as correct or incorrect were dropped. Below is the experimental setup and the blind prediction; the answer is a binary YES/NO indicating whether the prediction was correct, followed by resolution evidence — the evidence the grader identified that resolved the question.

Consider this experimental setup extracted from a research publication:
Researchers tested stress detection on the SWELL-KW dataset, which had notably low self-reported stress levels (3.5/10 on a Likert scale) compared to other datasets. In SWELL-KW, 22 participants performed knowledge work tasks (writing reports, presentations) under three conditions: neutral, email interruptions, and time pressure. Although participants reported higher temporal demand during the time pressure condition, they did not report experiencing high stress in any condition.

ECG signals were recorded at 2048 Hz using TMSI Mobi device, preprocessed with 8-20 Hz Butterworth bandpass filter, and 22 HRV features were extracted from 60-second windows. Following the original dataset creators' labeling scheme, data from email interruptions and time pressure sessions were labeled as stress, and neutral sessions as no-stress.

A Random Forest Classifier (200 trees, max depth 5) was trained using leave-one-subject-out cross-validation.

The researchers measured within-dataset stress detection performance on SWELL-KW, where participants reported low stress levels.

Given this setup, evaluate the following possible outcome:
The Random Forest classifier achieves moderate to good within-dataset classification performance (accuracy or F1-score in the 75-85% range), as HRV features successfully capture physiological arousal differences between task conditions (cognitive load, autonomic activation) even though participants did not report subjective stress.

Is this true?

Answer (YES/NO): NO